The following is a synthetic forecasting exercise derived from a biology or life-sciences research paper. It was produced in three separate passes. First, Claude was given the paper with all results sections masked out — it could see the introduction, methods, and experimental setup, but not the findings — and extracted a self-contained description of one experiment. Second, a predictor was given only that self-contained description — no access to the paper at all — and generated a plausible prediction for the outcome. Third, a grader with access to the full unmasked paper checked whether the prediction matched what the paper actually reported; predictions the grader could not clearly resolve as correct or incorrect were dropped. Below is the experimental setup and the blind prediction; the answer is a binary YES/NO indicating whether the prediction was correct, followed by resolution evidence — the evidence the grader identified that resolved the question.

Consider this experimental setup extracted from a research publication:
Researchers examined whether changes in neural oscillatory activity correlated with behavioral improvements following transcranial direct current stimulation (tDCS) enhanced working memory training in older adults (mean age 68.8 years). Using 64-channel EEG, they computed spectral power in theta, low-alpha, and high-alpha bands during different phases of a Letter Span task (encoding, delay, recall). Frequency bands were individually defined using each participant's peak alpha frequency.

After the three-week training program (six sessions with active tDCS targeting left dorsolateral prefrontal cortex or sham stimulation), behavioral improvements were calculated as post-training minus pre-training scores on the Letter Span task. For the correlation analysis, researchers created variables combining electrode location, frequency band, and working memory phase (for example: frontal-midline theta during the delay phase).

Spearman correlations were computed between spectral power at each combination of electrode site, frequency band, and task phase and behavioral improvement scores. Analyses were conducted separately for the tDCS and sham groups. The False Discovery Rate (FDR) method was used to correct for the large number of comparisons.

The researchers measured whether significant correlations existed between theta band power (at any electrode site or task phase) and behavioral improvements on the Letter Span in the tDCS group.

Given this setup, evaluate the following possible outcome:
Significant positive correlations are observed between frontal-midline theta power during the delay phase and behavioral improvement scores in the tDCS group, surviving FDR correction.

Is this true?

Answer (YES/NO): NO